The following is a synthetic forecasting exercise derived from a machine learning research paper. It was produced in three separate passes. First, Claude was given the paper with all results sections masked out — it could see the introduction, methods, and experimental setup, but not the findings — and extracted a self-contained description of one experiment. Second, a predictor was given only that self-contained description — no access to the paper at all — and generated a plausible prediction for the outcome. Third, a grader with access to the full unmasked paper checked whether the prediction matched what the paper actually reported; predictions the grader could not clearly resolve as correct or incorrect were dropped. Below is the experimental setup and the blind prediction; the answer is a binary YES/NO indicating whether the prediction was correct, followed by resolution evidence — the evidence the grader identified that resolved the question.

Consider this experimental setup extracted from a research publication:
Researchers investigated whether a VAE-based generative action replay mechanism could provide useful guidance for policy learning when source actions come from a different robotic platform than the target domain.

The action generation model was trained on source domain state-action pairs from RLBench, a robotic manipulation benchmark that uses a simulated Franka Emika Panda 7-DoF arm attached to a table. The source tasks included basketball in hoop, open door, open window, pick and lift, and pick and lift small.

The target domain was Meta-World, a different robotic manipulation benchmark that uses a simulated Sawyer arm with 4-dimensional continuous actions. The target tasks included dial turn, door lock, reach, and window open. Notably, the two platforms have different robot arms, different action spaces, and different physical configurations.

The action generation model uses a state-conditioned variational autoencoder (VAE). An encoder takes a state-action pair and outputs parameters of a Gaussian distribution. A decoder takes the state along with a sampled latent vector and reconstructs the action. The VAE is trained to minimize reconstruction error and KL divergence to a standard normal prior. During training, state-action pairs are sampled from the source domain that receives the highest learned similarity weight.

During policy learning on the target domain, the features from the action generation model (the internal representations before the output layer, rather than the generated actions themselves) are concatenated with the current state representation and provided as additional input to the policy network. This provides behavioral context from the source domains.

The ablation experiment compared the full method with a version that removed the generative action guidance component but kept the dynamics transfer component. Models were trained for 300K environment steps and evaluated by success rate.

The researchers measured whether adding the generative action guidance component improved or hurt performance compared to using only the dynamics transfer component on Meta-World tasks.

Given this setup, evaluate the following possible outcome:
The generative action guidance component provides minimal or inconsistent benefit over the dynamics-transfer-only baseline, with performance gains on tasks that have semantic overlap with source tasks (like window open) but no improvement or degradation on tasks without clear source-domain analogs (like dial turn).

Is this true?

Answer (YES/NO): NO